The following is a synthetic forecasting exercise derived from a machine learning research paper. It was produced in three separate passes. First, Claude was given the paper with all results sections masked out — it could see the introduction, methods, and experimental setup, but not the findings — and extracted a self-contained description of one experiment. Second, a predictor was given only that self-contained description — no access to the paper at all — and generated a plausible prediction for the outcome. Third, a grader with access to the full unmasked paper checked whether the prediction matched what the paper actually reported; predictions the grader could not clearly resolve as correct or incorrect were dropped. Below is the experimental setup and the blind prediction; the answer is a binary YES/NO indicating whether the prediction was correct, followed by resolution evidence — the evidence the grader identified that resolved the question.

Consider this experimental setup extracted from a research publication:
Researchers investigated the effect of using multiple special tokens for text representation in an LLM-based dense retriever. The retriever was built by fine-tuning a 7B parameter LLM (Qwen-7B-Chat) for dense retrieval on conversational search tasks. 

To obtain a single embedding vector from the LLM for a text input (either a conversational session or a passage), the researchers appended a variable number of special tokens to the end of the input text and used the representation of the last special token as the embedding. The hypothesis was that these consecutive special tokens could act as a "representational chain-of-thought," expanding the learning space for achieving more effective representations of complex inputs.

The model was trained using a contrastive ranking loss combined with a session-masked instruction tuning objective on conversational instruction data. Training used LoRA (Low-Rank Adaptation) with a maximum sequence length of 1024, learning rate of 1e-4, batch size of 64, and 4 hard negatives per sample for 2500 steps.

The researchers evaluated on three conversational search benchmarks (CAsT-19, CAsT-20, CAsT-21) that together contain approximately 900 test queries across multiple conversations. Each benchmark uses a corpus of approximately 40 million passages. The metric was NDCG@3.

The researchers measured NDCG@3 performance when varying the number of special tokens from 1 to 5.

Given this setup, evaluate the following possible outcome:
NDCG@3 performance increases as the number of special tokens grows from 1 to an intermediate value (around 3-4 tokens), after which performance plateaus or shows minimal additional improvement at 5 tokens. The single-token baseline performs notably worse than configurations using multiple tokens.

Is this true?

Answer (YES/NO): YES